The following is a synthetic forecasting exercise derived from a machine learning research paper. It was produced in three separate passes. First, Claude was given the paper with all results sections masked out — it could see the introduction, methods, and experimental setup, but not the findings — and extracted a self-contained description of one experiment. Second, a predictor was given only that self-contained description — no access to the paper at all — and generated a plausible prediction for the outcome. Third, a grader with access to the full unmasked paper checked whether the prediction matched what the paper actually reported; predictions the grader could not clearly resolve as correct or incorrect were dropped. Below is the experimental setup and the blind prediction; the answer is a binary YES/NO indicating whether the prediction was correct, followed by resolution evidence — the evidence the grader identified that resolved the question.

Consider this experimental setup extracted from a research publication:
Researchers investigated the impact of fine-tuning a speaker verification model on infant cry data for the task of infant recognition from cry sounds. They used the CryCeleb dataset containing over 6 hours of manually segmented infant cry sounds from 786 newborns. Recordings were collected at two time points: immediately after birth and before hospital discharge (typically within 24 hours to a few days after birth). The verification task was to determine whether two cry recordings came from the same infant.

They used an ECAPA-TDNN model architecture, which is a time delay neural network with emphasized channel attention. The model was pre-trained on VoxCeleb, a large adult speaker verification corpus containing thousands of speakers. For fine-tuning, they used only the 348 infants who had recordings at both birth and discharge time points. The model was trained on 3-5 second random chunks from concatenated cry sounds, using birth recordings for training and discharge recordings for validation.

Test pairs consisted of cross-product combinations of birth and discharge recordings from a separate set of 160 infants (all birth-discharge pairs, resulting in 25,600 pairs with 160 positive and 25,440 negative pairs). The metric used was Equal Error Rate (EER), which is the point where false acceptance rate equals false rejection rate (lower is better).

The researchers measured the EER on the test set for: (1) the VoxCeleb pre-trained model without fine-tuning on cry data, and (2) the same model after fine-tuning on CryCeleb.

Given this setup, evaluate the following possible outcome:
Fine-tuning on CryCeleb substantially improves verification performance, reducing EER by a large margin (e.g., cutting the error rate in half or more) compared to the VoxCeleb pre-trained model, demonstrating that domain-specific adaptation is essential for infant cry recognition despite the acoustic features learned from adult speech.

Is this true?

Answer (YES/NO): NO